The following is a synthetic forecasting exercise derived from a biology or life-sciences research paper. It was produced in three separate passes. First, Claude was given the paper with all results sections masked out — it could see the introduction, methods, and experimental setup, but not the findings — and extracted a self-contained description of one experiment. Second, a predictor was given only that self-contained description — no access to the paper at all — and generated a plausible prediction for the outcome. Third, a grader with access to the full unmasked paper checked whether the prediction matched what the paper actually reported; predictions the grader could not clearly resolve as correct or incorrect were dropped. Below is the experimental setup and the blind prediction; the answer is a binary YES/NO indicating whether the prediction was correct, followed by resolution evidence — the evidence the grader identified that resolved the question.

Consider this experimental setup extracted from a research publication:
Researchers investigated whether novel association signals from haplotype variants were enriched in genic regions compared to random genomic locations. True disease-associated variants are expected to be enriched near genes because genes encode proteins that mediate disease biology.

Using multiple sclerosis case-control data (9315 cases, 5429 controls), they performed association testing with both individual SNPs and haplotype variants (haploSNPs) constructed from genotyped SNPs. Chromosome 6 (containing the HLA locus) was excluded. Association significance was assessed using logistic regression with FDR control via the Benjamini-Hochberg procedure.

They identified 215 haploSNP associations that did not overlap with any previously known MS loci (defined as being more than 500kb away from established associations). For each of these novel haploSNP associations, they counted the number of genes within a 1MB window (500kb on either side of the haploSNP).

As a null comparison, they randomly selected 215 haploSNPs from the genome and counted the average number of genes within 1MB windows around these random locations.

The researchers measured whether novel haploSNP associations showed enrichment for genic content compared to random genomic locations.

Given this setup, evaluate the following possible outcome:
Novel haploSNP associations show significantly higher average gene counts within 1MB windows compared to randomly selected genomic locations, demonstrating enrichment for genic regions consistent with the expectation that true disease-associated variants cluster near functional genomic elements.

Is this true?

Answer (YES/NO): YES